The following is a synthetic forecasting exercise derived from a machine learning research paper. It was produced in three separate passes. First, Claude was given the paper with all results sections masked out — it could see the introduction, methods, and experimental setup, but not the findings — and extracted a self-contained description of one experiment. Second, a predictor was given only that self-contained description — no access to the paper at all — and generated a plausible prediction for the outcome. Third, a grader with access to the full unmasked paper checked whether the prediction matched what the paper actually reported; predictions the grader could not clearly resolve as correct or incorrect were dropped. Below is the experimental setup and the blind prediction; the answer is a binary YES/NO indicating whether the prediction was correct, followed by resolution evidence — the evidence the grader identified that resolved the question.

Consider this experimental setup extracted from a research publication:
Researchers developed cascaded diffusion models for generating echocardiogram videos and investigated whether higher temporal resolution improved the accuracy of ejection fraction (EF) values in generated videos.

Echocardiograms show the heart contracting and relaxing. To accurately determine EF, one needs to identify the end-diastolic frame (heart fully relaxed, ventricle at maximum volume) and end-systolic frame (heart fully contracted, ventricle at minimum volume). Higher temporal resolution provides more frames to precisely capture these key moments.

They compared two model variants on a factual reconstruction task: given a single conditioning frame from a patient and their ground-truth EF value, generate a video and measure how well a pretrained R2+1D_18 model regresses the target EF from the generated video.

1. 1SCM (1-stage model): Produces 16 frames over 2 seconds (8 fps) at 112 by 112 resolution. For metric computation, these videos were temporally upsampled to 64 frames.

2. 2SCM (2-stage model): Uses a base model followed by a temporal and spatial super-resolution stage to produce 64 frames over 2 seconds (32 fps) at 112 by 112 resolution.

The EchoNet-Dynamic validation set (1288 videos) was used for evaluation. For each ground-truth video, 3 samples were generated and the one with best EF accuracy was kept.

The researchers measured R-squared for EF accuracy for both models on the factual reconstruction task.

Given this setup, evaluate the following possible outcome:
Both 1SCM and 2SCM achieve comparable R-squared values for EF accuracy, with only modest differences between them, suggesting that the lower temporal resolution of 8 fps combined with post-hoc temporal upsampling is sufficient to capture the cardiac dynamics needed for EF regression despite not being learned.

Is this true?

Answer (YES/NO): NO